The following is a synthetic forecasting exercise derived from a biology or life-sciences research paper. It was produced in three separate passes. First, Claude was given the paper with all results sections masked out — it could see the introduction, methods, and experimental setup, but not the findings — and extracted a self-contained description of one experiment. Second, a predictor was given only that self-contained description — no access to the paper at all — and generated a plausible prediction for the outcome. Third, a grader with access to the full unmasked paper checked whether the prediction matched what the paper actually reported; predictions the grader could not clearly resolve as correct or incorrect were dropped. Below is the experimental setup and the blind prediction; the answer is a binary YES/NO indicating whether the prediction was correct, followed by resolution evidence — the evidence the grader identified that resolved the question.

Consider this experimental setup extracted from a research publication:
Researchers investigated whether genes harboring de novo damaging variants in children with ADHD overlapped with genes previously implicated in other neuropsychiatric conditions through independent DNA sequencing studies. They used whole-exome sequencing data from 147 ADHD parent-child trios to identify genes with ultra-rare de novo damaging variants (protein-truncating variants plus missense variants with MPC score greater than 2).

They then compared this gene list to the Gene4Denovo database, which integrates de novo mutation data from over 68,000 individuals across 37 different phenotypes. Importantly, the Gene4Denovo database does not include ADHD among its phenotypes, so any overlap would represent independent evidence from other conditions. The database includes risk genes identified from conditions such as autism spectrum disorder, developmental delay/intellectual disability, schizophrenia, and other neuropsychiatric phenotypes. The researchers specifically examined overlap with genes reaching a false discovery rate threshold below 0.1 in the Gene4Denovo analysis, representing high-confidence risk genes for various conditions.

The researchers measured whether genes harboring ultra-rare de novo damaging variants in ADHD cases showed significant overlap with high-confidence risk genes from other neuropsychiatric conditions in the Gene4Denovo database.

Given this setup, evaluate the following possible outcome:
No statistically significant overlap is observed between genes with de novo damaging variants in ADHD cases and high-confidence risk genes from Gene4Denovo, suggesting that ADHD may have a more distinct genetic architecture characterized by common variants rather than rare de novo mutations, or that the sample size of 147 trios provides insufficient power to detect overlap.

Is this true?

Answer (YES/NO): NO